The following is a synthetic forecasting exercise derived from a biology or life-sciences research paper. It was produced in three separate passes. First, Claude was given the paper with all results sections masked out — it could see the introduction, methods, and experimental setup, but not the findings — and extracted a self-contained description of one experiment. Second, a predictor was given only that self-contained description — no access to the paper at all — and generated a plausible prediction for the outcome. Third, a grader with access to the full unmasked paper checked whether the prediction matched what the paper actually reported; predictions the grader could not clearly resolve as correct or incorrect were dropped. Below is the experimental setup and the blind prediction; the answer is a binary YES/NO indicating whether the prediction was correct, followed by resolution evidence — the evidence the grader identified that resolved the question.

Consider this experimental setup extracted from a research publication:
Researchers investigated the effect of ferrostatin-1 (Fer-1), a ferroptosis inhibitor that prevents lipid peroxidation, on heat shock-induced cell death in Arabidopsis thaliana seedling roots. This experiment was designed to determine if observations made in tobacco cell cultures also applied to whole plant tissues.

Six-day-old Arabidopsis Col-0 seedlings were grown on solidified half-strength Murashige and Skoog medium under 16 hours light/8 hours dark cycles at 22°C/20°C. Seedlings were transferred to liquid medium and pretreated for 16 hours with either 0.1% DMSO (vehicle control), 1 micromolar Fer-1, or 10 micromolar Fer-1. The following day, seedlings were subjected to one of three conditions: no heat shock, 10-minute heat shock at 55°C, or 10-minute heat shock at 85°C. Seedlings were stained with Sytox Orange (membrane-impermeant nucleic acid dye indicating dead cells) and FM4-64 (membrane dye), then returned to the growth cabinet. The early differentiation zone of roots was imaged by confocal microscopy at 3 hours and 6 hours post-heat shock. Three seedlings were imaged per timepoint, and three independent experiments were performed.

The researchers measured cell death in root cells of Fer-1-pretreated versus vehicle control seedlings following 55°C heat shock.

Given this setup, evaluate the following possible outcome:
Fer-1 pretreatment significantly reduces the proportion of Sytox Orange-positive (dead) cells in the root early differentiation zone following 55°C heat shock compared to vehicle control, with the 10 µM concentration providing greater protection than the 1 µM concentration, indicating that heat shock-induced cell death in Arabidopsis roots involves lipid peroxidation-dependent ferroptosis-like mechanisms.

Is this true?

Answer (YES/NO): NO